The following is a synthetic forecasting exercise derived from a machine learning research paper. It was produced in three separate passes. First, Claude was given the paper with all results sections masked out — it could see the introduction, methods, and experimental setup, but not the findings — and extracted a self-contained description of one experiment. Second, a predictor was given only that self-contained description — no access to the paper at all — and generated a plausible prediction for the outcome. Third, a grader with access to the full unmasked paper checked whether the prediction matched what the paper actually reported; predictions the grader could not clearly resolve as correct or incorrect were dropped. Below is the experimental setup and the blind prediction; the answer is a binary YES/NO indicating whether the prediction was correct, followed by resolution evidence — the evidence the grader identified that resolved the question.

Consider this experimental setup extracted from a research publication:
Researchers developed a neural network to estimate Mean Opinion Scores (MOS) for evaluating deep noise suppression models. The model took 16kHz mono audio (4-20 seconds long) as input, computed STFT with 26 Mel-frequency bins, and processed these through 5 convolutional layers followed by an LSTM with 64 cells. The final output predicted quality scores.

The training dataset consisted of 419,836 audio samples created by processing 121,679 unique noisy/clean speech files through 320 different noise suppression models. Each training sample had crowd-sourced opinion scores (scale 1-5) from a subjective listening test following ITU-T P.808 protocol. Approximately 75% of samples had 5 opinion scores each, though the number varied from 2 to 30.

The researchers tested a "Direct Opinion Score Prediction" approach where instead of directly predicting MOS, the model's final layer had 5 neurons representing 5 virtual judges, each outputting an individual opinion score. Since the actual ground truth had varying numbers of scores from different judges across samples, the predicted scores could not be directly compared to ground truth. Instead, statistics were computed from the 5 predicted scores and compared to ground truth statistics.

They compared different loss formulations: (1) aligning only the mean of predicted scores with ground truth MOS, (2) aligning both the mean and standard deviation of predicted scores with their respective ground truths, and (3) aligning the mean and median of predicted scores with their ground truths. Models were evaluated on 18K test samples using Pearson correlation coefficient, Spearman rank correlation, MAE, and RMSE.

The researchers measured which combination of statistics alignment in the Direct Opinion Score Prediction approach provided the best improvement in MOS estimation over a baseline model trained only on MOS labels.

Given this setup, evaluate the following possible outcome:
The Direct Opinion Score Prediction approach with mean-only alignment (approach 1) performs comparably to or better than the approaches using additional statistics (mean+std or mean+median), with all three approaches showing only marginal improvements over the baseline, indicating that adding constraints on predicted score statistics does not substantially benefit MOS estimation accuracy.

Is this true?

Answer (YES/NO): NO